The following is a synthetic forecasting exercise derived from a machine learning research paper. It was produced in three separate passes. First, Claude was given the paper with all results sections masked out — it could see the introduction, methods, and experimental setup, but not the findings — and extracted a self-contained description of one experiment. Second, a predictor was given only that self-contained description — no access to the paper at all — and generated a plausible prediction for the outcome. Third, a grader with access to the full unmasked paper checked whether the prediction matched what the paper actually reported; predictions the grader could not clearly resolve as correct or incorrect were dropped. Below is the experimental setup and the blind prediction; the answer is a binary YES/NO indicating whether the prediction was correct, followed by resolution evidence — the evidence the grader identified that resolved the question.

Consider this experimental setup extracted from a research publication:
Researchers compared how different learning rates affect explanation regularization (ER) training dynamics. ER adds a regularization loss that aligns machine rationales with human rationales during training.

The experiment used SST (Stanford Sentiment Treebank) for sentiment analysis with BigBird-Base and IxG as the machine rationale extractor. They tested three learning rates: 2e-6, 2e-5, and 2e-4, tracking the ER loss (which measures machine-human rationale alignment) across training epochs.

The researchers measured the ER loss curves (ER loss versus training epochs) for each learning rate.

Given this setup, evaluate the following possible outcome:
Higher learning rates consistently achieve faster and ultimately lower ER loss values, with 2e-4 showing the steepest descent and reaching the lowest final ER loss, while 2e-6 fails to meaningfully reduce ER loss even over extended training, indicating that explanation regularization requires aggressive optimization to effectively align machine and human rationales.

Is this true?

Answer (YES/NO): NO